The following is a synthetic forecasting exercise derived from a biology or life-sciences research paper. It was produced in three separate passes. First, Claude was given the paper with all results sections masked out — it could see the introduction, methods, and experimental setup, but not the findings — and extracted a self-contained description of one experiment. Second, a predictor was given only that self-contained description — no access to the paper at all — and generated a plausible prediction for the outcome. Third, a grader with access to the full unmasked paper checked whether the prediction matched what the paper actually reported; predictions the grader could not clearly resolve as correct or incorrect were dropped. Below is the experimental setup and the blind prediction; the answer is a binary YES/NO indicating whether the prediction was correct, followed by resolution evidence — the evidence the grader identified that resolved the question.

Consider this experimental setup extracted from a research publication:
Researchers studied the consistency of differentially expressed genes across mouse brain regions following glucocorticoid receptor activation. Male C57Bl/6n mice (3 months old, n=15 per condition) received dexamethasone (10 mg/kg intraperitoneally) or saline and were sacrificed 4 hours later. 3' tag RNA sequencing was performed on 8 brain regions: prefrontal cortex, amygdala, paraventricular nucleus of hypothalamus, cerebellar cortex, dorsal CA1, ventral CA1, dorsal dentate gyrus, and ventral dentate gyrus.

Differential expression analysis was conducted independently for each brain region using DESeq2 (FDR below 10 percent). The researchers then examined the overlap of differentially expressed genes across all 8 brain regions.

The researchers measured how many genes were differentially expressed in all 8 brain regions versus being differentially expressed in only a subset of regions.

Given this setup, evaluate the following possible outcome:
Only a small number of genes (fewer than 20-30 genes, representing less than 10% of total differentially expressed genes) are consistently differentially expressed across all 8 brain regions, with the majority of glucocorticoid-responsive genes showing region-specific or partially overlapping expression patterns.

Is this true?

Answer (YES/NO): NO